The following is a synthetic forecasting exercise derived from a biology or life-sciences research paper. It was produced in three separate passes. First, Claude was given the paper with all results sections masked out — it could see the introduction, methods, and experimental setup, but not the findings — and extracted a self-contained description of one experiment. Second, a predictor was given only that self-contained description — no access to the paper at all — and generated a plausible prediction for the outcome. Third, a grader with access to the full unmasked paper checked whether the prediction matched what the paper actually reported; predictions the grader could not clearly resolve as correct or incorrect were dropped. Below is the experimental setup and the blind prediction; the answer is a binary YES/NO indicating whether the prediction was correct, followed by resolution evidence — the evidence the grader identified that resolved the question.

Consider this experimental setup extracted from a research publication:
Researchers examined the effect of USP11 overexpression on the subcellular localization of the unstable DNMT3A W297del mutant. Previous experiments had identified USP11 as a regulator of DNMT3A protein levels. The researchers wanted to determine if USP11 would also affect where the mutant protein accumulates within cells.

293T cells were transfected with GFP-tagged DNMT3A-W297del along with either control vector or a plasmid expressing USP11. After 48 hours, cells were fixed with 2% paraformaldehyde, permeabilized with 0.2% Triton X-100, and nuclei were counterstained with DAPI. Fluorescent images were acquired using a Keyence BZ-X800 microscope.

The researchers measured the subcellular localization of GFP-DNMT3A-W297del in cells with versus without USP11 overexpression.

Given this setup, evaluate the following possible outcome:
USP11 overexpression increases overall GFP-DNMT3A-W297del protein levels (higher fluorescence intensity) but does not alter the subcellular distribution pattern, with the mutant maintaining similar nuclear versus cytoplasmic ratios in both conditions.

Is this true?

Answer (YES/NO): NO